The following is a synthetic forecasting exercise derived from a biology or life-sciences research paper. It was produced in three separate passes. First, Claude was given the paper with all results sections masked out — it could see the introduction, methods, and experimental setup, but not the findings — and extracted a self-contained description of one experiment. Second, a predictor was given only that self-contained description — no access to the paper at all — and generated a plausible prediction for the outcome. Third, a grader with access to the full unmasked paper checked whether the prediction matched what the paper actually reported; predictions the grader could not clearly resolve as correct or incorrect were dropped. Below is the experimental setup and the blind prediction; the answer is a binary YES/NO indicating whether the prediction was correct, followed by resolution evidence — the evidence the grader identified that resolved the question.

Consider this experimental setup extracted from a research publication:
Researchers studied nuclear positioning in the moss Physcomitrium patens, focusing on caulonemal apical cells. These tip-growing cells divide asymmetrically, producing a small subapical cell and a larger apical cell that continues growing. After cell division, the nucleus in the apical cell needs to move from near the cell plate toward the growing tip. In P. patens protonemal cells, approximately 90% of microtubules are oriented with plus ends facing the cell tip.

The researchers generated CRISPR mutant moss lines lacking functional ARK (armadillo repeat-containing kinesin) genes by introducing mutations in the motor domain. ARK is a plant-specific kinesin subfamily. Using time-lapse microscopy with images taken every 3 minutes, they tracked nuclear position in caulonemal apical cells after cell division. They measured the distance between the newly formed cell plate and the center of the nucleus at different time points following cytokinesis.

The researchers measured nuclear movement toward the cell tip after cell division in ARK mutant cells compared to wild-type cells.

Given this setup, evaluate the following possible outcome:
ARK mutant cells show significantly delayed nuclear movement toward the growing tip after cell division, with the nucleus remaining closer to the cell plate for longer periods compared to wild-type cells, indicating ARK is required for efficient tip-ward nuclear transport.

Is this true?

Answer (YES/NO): NO